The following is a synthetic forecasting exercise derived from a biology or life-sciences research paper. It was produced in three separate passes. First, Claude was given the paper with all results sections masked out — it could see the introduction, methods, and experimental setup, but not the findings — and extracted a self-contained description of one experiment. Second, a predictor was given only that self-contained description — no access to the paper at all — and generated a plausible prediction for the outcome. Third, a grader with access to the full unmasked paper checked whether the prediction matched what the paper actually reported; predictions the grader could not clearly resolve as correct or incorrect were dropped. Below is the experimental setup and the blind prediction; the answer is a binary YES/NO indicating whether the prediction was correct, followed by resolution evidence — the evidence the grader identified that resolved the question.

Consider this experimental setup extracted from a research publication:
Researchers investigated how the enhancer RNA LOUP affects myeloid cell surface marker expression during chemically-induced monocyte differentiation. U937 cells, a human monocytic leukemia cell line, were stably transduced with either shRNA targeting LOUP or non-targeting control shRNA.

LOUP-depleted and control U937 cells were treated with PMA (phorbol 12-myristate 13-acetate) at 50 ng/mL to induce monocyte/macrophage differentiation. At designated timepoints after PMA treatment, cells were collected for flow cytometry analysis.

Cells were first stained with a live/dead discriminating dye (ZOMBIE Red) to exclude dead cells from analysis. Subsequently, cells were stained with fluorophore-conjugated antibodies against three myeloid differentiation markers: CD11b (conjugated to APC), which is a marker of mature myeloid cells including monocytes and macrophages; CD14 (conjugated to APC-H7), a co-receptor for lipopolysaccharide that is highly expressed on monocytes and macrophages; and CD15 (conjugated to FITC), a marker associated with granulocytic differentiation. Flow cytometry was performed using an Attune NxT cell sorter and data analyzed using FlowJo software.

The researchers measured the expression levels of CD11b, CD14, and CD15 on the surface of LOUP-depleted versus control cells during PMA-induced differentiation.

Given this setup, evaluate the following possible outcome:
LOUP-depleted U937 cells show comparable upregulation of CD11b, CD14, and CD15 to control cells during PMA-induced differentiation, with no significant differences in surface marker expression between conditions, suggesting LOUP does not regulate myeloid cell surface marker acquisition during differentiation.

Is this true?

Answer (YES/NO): NO